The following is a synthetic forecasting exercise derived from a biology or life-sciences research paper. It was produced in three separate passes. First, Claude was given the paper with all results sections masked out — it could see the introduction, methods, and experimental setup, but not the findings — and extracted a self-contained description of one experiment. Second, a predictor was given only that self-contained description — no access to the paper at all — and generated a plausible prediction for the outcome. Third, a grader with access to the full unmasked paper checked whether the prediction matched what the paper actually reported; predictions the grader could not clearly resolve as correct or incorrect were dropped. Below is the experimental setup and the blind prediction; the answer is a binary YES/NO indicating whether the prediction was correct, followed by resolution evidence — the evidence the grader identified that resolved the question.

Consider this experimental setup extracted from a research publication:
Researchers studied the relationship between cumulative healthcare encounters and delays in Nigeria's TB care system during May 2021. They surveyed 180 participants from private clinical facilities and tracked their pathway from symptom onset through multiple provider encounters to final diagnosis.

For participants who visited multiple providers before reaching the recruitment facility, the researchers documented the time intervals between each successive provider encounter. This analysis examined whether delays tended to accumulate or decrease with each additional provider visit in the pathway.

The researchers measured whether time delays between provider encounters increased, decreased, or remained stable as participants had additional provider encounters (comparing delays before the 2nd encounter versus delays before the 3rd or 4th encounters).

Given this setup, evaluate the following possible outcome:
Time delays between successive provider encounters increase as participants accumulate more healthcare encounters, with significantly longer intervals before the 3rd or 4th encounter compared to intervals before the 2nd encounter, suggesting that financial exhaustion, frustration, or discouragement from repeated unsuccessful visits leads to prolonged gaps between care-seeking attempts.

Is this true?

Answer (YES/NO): YES